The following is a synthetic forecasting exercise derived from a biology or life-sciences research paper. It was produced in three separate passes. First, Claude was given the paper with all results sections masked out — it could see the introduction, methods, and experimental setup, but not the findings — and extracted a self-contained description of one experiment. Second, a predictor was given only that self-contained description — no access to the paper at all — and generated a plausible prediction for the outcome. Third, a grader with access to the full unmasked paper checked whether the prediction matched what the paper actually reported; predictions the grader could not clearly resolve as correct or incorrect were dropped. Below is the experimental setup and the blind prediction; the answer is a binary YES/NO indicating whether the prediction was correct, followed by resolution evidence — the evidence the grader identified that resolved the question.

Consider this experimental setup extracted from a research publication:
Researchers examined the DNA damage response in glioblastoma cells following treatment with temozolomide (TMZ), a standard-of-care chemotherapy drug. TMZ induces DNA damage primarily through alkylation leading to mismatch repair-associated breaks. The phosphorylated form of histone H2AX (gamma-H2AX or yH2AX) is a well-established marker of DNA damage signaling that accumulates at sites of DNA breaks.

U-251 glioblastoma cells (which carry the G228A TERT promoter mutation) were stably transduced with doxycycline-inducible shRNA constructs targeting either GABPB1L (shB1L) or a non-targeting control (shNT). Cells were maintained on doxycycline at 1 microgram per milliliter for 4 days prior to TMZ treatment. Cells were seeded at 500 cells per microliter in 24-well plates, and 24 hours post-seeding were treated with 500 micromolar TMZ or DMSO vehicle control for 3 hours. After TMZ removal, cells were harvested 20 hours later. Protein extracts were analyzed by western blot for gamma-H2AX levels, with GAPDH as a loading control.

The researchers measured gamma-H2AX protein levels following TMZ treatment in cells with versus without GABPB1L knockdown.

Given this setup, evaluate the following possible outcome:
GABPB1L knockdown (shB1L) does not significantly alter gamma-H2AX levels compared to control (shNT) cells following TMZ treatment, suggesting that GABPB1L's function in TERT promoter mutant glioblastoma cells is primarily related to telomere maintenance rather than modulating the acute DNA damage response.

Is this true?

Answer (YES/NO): NO